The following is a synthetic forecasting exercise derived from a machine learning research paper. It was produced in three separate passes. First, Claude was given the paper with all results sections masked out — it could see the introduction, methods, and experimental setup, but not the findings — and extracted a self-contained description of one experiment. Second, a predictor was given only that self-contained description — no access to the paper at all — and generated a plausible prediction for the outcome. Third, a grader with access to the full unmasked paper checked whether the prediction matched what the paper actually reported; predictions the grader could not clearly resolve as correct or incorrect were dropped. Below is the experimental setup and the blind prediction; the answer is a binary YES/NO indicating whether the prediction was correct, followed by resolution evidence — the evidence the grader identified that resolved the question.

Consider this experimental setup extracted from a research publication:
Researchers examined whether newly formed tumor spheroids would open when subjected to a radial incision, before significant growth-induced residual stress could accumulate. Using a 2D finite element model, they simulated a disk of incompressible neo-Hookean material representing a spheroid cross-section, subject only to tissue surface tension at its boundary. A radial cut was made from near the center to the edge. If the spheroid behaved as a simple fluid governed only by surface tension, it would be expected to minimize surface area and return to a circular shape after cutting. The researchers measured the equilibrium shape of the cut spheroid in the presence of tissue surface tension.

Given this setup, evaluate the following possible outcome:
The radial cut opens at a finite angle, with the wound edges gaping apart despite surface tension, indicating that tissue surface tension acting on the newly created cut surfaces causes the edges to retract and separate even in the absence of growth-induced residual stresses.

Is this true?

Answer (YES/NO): YES